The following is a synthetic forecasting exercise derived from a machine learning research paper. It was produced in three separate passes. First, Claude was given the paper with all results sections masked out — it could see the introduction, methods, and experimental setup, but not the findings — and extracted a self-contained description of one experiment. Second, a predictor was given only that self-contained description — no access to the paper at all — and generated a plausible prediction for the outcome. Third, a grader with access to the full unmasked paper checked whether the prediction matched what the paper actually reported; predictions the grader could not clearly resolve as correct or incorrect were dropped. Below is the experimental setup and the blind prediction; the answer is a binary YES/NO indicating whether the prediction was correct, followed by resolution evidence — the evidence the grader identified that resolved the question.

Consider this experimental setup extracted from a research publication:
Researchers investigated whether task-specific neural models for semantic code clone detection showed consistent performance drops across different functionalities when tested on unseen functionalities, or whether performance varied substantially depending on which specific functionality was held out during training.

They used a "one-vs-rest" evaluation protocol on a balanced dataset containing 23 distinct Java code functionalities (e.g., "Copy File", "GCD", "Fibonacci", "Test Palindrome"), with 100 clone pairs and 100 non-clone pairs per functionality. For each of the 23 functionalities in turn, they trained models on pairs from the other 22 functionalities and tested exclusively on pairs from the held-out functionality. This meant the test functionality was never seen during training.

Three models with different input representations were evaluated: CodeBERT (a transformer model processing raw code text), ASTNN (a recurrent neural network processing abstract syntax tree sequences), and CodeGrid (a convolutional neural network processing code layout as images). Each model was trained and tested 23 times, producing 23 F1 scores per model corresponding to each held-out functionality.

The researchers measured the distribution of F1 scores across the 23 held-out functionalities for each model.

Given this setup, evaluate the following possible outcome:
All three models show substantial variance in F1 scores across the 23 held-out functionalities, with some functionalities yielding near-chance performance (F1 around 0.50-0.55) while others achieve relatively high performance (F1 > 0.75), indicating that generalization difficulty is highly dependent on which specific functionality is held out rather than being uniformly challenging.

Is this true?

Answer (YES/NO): YES